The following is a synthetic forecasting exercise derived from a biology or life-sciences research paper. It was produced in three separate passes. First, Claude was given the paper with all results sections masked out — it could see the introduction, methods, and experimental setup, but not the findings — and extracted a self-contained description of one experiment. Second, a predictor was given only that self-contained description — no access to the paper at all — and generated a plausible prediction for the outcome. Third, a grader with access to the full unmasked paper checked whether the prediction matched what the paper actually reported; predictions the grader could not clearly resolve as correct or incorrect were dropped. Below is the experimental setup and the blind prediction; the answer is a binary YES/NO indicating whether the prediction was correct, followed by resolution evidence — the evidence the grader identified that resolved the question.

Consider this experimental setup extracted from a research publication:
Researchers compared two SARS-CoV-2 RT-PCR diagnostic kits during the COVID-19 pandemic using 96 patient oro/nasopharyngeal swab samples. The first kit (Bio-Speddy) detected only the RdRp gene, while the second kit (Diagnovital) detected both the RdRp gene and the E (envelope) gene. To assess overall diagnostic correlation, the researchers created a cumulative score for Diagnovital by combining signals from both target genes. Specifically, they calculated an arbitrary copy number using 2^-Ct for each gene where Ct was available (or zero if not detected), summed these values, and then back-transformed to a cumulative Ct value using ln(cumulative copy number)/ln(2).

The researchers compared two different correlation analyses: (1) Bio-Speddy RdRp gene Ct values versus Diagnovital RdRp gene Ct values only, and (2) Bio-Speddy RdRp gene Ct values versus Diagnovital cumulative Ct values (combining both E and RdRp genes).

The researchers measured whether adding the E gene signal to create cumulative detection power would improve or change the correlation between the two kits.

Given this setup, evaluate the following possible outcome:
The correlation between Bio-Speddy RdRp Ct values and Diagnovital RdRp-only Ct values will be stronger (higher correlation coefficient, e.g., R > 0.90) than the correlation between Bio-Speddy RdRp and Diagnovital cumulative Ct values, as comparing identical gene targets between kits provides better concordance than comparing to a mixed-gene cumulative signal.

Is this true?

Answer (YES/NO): NO